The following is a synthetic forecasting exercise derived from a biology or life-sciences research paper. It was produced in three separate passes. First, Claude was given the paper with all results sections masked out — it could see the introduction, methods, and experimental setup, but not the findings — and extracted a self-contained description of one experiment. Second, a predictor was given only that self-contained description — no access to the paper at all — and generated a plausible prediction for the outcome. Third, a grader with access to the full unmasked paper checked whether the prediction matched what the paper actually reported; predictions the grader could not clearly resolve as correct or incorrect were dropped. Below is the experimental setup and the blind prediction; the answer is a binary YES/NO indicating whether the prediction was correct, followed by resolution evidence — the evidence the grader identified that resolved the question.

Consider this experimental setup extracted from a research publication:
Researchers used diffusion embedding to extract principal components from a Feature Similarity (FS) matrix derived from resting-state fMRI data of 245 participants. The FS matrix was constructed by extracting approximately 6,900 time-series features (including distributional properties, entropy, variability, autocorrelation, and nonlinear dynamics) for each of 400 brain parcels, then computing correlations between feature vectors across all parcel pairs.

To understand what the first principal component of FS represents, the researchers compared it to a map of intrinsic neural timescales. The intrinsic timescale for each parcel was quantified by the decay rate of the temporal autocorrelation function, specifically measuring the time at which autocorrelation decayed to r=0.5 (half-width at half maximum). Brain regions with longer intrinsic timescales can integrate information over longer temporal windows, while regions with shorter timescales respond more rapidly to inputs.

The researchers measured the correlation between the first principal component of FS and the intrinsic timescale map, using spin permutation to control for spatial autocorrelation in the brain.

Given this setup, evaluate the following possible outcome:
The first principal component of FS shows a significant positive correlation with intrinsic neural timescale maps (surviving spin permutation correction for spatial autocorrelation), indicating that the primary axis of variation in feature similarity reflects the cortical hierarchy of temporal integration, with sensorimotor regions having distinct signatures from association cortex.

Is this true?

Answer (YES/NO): YES